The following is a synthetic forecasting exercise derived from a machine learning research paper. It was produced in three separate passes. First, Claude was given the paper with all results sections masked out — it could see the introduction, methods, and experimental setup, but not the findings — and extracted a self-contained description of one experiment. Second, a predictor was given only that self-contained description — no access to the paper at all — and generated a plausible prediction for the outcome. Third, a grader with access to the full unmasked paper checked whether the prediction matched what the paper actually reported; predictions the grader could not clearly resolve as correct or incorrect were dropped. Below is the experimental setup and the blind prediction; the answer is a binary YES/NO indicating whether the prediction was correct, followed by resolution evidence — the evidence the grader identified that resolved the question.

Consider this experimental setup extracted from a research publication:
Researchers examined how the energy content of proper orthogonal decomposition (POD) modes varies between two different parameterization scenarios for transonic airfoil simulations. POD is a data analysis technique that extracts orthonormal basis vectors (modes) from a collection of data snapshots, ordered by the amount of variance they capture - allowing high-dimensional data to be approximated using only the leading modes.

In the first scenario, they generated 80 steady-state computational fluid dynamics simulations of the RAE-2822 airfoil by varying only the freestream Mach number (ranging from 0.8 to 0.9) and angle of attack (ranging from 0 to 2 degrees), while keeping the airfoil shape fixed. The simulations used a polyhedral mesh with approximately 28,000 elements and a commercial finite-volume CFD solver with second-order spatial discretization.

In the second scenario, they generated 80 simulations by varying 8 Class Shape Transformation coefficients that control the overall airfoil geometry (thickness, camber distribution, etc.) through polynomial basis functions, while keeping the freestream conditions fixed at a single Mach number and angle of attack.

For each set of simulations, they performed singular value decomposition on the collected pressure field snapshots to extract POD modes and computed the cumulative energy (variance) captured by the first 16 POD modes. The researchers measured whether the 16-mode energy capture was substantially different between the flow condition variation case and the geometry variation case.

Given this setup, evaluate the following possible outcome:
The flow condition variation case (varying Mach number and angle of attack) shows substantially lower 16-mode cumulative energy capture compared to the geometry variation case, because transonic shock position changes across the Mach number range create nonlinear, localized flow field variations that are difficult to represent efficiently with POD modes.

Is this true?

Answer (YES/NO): NO